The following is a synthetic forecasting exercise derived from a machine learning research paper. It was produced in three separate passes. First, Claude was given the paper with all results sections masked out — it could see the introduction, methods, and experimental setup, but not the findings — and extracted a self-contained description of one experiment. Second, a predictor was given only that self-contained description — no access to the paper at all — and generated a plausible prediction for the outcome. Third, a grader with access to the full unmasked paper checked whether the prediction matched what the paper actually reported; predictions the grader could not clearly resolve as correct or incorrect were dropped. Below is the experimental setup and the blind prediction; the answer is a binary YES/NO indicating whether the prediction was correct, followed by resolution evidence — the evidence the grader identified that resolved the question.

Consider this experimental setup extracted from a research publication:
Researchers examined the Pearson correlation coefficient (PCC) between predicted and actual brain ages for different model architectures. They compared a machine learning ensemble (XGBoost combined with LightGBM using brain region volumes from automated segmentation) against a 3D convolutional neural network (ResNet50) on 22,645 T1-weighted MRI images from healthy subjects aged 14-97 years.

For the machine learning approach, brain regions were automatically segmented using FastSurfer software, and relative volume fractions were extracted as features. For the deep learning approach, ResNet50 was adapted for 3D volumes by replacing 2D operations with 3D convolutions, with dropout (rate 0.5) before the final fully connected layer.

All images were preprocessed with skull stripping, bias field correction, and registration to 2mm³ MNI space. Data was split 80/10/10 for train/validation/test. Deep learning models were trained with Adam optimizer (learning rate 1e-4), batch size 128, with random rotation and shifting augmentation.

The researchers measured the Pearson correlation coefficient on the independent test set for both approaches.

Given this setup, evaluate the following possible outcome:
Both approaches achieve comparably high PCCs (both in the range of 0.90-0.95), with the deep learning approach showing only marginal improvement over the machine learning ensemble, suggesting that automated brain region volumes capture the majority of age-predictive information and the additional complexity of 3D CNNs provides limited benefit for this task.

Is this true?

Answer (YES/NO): NO